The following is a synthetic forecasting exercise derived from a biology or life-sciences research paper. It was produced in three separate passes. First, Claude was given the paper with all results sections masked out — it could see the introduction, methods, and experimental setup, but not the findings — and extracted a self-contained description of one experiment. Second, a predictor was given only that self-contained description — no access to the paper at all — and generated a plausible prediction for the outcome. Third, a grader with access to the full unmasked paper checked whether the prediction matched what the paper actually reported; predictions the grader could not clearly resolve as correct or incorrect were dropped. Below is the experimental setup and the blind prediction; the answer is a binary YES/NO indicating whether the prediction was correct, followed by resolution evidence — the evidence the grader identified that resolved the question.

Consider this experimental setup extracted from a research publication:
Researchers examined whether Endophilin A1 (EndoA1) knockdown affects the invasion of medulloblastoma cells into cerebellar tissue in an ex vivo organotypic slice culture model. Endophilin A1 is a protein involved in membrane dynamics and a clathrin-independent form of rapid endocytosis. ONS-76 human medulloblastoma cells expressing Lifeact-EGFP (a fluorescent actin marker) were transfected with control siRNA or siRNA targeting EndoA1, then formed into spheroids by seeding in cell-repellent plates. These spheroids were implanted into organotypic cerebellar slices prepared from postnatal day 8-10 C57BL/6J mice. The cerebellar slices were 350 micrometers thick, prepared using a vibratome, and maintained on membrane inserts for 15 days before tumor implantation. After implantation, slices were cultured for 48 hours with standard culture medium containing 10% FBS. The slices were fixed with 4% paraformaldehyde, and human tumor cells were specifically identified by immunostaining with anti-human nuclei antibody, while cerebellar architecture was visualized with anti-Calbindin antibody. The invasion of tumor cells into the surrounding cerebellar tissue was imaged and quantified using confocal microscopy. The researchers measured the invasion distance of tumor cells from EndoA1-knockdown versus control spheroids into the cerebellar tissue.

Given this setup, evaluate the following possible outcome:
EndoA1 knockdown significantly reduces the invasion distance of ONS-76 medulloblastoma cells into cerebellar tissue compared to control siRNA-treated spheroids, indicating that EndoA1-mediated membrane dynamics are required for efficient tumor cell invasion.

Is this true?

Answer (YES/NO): YES